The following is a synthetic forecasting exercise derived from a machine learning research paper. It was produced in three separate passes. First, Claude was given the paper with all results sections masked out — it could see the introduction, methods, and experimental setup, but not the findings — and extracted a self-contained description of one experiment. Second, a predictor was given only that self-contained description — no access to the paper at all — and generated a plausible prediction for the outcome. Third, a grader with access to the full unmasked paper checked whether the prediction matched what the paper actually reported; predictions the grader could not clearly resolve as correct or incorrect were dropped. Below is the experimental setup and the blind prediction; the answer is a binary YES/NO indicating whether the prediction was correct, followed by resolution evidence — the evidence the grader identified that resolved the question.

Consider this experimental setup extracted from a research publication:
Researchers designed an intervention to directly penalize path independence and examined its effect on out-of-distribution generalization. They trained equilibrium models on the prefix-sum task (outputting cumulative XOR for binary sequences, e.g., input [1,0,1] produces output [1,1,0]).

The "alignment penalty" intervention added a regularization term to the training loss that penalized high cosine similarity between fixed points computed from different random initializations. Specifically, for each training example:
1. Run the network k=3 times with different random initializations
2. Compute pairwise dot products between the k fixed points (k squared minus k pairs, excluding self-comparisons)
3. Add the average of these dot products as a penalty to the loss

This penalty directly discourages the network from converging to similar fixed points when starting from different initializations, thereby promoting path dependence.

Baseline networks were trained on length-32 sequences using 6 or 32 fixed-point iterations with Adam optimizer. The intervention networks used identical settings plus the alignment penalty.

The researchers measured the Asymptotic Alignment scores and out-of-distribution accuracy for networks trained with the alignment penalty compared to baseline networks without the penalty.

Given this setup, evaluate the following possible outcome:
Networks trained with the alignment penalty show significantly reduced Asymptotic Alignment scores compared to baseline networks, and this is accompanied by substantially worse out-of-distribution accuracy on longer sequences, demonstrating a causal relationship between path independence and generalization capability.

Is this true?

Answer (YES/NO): YES